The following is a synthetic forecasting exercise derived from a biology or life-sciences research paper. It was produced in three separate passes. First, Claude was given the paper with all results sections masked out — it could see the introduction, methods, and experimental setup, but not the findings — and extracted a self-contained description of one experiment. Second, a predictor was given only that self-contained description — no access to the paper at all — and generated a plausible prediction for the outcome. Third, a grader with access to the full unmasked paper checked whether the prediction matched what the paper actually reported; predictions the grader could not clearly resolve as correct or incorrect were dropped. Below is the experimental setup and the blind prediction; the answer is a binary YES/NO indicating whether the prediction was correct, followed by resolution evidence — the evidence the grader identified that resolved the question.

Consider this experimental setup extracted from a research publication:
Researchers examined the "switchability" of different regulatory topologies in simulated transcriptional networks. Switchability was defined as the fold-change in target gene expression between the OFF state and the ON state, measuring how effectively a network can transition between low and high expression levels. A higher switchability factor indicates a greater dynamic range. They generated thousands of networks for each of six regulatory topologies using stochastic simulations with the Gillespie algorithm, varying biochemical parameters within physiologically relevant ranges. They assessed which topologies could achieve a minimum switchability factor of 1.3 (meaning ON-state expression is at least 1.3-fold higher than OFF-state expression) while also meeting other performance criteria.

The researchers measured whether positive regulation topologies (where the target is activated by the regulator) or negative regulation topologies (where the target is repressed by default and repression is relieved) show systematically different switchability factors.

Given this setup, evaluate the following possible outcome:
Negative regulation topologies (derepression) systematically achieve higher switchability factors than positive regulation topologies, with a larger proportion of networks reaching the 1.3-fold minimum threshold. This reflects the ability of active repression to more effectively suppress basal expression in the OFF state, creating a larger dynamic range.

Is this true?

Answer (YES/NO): NO